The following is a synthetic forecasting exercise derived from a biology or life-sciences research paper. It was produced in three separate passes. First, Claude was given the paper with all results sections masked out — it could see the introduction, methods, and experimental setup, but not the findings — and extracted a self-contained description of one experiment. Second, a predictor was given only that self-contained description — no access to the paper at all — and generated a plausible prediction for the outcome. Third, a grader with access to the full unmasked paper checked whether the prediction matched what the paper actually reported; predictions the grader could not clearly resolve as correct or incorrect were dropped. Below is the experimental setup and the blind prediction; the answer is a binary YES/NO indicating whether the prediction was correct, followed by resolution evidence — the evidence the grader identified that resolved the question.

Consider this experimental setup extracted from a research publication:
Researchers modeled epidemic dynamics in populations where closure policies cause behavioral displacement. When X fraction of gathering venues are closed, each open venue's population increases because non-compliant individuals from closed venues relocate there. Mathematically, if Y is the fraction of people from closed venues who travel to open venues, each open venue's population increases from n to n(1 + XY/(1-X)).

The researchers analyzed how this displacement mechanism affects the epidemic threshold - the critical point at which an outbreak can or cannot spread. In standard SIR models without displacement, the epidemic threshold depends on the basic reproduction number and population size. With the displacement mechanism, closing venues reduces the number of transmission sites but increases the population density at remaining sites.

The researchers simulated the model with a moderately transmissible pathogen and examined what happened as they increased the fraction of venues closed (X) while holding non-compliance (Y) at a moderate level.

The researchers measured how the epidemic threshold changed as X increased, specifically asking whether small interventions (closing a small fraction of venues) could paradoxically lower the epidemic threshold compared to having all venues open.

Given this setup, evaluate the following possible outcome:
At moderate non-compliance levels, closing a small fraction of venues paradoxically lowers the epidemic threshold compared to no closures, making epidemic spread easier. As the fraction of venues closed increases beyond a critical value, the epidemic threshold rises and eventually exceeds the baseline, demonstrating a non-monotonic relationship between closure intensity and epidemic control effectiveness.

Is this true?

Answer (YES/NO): YES